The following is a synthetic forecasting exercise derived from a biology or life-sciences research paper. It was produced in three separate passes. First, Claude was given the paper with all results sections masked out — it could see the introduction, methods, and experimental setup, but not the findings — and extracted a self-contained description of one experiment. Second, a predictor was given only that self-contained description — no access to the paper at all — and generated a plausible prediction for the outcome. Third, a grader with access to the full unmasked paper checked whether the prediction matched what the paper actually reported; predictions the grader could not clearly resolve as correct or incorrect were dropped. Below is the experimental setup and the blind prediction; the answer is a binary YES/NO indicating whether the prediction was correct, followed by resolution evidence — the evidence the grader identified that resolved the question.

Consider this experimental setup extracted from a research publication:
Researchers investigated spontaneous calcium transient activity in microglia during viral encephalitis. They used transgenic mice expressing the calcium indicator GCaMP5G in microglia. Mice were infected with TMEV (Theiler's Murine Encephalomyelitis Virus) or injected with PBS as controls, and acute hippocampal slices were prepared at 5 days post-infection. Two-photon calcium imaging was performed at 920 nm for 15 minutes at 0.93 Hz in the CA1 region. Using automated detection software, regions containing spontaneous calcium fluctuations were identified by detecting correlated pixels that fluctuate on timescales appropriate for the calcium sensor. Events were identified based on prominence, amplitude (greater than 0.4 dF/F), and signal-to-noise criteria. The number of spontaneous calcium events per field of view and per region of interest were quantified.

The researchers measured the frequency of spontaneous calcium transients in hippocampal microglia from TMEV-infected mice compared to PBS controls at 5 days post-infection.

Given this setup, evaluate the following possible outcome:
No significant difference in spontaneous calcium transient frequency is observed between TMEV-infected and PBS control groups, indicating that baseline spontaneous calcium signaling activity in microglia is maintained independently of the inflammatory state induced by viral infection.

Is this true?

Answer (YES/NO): NO